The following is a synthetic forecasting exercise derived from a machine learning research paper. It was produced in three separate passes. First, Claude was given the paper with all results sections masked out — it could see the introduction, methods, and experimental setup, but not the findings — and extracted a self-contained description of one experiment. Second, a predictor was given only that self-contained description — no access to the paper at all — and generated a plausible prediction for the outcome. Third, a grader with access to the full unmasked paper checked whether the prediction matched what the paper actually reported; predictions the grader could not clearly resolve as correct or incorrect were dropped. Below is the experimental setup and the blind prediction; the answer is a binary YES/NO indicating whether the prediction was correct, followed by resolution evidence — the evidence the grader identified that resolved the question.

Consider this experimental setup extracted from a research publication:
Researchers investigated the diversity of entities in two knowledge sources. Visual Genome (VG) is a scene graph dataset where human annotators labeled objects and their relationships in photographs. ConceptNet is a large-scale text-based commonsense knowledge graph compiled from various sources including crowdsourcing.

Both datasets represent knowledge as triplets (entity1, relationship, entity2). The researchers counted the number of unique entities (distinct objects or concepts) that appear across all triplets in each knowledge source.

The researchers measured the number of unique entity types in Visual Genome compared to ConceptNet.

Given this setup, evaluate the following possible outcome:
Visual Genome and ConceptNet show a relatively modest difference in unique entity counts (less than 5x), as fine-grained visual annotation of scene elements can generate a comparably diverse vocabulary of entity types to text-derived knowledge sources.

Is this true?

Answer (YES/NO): YES